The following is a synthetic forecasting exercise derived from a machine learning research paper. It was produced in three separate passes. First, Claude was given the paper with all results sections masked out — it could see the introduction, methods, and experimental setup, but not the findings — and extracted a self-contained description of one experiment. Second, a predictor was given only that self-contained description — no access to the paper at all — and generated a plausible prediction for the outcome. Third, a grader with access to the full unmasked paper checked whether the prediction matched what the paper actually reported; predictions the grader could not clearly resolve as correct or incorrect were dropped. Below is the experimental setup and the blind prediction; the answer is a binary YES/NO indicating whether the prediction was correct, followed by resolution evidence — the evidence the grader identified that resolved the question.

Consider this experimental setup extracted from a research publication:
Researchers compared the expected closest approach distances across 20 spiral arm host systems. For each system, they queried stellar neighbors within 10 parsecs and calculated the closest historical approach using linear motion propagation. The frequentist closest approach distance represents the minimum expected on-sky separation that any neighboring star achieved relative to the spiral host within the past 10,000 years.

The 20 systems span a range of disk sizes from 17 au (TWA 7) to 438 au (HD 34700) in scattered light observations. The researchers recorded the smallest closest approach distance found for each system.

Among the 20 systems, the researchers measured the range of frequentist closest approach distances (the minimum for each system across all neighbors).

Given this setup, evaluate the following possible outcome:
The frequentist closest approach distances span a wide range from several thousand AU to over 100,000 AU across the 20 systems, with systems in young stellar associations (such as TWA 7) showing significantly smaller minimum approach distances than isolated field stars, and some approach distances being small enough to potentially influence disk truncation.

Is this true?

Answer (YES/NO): NO